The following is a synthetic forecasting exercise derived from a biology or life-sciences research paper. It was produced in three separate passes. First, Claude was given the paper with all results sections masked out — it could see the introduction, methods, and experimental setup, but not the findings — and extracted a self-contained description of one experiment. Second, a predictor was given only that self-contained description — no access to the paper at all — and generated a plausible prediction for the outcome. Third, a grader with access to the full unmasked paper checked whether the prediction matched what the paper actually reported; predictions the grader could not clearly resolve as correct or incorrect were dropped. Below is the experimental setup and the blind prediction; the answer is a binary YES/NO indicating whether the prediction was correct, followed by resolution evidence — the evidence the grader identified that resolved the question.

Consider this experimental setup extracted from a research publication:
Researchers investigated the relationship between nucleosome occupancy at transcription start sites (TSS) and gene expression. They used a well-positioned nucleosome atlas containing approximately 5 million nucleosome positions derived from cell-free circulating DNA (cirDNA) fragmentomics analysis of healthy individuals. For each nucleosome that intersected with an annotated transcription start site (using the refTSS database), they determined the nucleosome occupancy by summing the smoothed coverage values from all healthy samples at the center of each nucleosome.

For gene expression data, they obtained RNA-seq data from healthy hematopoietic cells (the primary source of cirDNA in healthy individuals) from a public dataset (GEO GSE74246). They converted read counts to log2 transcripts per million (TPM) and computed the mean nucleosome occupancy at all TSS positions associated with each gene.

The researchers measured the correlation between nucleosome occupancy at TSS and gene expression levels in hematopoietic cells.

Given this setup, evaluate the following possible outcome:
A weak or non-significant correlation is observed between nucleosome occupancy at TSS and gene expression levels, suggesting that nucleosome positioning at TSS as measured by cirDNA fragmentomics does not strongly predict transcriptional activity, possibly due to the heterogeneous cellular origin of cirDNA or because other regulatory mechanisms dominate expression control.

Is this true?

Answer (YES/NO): NO